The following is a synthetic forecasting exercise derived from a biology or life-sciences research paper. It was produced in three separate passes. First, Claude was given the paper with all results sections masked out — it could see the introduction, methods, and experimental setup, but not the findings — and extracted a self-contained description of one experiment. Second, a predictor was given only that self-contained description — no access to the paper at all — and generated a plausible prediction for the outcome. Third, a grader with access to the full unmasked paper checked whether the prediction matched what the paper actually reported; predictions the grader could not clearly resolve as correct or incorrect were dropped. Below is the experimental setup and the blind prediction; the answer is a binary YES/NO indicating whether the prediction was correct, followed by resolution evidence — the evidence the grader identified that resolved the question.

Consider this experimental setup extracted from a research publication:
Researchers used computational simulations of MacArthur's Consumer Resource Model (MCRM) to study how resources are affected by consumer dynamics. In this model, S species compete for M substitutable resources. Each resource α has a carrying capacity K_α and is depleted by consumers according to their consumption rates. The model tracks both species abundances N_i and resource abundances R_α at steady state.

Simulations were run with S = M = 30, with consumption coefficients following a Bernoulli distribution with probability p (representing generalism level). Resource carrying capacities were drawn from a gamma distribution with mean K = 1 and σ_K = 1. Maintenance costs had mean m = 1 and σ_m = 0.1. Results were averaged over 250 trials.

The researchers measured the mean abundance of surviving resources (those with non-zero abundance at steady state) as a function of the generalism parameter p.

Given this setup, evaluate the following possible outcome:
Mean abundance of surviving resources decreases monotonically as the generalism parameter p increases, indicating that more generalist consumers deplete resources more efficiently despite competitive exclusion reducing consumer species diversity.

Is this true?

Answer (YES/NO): NO